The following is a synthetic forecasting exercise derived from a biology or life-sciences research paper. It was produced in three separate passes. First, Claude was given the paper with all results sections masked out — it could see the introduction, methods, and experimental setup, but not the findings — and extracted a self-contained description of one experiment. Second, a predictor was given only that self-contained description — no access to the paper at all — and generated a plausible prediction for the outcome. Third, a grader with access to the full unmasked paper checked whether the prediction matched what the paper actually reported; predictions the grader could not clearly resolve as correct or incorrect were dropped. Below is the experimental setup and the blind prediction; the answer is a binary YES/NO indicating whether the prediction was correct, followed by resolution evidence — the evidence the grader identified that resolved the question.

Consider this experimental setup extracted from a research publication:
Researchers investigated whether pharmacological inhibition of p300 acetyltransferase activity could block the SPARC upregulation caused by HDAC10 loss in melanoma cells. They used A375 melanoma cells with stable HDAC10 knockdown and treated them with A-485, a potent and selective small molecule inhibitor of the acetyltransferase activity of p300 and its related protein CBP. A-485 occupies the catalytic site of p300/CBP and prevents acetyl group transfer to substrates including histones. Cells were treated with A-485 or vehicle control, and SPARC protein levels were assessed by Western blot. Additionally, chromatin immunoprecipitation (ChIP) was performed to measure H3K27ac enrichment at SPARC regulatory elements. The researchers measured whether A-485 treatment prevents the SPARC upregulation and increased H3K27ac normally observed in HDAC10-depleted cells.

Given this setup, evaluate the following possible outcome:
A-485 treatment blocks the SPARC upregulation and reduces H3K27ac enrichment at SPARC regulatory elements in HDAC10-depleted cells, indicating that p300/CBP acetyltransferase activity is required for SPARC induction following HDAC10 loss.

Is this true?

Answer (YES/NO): YES